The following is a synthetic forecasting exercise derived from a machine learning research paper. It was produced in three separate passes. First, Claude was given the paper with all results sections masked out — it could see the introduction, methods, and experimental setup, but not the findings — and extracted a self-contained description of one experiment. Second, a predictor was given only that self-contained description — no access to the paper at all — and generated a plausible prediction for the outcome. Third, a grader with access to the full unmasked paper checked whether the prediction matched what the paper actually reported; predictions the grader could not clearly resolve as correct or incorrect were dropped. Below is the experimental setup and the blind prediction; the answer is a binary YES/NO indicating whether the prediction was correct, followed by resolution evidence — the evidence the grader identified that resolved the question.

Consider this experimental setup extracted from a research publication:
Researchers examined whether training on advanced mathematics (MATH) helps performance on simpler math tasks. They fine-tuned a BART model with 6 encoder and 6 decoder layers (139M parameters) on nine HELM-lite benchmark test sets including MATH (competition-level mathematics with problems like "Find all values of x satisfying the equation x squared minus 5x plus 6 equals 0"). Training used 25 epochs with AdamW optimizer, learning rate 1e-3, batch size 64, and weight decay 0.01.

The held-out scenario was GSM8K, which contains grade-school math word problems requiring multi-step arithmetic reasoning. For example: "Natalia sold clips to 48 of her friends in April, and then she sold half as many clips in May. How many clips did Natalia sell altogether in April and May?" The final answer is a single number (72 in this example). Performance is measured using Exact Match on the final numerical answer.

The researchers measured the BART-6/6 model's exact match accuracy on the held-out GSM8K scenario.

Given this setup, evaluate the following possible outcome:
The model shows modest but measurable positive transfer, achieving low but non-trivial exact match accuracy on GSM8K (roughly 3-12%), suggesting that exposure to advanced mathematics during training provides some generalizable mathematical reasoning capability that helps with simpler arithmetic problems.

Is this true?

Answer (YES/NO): NO